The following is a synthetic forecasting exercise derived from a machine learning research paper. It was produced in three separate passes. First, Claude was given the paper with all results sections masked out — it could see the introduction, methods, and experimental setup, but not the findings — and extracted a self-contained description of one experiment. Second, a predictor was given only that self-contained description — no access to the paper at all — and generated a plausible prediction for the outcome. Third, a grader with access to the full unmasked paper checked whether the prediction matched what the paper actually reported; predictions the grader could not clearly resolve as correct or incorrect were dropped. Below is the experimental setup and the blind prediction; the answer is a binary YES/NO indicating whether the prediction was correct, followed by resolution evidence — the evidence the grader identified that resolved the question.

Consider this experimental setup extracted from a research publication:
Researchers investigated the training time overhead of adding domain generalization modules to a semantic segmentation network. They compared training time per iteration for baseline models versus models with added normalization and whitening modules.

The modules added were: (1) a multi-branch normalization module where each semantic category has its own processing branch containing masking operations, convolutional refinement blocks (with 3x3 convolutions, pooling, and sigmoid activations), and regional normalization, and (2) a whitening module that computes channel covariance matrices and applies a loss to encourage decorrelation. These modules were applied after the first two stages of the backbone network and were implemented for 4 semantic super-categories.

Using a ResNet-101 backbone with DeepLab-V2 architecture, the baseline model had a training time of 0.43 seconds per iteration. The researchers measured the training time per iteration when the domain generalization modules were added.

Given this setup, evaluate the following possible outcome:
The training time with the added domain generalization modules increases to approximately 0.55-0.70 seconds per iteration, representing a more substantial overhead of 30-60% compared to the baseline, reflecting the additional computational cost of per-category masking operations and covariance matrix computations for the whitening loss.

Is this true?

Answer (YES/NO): NO